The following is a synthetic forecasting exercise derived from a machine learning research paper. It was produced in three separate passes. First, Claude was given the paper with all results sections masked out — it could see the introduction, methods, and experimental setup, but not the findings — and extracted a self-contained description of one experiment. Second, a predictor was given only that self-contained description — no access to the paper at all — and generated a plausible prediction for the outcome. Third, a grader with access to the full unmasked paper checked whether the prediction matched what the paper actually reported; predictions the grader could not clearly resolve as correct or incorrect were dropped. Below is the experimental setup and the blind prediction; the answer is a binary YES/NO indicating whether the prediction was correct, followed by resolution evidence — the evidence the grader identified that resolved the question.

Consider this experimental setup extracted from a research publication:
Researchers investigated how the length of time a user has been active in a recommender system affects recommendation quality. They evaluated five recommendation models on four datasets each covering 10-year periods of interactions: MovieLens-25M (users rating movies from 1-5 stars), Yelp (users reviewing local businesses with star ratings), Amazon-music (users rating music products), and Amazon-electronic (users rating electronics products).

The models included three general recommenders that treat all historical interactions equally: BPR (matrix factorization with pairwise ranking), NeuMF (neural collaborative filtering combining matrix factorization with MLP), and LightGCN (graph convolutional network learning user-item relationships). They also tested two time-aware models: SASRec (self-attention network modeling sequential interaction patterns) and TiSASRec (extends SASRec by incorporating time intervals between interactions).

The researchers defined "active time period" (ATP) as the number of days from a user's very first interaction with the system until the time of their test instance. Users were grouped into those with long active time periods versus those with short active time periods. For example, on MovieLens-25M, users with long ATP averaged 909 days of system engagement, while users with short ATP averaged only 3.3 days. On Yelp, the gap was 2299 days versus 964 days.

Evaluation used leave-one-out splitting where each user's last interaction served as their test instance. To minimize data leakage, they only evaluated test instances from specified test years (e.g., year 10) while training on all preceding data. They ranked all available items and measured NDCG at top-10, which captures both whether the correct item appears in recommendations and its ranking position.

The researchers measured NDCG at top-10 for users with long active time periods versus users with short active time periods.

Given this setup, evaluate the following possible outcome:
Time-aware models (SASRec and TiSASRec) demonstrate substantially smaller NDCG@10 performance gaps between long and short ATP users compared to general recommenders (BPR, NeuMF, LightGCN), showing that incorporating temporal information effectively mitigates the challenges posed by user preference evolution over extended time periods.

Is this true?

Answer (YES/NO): YES